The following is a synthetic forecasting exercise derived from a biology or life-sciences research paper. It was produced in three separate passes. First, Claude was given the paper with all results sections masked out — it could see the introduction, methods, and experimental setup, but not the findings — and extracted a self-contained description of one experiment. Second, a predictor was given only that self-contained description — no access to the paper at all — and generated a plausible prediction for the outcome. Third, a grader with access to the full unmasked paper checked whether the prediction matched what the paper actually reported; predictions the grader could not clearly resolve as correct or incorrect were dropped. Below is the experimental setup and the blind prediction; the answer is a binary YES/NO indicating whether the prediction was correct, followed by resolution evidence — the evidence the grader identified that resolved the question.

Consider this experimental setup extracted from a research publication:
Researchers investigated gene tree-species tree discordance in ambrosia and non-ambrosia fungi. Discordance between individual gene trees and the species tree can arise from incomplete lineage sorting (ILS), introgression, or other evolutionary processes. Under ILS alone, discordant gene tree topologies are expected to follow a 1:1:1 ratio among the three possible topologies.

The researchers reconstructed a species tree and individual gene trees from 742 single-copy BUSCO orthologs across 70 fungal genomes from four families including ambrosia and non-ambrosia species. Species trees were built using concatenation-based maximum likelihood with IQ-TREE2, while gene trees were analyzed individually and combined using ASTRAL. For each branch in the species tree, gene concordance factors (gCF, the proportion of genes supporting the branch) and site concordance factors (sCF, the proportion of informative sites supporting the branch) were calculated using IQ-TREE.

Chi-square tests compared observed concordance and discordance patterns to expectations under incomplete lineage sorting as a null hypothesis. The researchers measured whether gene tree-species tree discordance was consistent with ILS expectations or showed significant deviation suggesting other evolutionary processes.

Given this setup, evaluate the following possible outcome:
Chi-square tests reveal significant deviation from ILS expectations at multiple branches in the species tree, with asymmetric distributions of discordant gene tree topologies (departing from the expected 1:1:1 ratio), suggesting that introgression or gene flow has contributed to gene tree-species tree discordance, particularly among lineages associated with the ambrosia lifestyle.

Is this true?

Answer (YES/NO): NO